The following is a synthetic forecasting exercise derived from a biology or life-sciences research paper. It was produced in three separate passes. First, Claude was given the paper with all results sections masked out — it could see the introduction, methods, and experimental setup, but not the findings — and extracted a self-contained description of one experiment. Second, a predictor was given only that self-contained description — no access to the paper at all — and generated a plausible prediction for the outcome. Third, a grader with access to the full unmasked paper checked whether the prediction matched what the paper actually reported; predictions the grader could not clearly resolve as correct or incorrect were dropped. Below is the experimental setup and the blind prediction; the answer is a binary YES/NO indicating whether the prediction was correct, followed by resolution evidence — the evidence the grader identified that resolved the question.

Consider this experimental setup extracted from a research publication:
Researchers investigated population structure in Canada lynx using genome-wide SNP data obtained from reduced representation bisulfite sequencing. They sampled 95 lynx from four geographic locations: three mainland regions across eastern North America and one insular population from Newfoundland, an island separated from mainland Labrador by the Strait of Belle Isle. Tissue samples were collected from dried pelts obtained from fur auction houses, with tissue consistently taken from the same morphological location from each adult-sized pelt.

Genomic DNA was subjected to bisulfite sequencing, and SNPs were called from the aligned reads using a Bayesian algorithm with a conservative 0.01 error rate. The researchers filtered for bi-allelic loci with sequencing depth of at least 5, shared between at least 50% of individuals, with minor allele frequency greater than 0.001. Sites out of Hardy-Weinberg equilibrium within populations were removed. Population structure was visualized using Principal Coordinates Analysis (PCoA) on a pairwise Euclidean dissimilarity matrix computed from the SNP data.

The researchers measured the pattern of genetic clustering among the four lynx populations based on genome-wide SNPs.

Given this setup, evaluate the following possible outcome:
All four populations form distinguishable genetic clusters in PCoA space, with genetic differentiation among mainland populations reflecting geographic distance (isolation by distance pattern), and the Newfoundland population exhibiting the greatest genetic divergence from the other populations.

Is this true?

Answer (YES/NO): NO